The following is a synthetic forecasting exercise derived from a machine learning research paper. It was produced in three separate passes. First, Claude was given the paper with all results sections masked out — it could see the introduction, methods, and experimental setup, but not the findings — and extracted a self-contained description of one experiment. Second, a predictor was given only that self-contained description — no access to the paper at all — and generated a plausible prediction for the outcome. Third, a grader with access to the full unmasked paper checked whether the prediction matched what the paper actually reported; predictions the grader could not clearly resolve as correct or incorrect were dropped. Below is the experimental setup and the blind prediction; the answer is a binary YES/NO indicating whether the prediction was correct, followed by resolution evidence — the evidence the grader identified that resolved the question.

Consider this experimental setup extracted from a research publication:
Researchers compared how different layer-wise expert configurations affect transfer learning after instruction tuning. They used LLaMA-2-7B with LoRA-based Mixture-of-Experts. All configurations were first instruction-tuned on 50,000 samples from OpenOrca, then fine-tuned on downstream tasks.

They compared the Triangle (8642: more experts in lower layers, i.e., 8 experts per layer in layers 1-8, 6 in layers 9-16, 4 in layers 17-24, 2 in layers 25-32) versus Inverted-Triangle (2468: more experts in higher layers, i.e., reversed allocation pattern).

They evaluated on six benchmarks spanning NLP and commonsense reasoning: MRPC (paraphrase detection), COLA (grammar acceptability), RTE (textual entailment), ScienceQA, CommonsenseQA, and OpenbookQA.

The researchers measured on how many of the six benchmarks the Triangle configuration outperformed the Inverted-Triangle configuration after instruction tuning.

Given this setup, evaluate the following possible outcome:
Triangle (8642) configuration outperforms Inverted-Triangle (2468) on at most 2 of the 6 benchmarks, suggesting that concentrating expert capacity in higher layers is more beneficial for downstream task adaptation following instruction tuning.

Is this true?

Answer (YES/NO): YES